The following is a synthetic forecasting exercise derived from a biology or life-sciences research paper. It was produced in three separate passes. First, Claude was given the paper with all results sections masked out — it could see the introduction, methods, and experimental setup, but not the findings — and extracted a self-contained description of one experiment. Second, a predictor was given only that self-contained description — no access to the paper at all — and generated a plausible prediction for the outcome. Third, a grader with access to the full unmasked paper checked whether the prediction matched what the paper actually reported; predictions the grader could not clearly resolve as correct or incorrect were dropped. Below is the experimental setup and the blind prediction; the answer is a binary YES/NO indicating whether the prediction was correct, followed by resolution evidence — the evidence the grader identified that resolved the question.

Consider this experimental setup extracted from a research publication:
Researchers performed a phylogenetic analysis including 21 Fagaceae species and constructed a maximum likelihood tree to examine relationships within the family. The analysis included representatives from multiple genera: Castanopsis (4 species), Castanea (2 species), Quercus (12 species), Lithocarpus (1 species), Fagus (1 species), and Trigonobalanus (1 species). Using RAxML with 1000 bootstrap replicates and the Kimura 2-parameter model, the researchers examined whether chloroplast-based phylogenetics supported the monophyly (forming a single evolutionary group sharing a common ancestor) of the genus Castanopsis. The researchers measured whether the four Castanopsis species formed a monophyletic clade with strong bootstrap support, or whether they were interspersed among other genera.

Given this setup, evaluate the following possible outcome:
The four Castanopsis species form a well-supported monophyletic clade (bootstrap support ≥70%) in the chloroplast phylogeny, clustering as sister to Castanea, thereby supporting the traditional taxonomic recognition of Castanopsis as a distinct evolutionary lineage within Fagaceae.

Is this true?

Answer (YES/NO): YES